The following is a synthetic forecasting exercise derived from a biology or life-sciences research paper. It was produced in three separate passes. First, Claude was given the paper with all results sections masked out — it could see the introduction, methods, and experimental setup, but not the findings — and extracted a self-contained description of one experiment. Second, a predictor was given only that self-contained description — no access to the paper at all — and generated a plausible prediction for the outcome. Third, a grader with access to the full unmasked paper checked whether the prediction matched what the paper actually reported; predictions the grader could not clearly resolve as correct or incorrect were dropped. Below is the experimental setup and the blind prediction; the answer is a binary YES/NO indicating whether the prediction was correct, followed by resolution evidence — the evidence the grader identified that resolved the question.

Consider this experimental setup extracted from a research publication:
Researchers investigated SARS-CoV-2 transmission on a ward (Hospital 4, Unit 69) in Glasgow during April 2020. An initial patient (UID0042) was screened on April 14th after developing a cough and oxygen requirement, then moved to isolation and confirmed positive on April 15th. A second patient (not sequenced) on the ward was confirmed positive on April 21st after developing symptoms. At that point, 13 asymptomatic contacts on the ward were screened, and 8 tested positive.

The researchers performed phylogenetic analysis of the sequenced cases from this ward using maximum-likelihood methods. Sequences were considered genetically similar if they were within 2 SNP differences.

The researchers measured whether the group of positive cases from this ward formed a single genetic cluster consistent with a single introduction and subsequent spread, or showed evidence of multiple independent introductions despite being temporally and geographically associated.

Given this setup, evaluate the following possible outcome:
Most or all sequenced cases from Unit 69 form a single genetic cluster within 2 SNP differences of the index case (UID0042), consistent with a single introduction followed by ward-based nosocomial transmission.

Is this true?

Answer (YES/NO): NO